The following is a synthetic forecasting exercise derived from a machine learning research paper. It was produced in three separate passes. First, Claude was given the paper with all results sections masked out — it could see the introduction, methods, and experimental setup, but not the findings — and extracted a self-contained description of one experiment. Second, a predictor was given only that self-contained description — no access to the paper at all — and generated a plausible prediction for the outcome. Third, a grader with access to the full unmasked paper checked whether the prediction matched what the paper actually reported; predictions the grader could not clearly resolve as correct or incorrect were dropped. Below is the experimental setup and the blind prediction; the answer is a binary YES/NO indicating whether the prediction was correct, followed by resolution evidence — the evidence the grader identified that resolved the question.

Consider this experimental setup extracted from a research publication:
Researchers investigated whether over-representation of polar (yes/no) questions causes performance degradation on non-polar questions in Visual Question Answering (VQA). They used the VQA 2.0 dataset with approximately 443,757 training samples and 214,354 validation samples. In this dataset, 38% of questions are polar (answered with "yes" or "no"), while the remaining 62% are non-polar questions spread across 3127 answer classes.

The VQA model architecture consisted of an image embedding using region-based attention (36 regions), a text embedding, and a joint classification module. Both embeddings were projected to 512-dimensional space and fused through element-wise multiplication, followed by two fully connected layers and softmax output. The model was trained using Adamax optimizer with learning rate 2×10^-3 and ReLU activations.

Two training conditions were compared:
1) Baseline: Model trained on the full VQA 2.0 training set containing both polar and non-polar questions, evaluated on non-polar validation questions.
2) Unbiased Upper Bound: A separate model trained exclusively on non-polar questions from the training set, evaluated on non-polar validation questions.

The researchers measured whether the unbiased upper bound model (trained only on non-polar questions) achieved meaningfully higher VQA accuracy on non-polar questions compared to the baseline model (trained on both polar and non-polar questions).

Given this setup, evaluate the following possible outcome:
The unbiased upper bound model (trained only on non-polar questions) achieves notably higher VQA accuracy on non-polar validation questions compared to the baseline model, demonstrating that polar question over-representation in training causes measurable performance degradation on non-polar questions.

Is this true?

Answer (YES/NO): NO